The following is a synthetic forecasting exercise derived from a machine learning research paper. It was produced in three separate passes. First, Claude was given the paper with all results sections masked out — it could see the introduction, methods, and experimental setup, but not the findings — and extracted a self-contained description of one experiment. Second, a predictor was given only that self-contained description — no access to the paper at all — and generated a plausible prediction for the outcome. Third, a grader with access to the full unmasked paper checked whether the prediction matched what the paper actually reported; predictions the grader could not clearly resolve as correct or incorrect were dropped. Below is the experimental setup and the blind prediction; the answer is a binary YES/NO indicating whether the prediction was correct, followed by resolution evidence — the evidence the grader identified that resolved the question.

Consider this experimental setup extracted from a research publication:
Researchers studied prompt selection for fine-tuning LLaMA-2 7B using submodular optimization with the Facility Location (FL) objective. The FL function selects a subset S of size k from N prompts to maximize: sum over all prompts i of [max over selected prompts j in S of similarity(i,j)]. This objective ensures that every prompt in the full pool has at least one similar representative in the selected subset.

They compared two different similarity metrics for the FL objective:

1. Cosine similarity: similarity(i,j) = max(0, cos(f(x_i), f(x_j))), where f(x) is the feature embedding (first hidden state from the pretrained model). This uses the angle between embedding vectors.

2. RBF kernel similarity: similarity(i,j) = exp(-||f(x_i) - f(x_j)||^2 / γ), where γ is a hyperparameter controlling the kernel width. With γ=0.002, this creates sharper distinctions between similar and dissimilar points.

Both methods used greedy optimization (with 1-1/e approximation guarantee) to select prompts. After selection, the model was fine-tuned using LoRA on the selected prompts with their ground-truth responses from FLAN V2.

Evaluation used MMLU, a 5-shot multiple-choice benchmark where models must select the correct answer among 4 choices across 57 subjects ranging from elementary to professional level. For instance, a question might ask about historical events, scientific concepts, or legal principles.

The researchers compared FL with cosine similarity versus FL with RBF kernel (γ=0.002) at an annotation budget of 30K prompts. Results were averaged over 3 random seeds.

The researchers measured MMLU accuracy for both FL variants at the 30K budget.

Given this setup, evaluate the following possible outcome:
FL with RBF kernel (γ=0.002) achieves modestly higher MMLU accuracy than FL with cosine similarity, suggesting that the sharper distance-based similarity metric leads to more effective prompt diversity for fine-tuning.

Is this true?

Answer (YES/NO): YES